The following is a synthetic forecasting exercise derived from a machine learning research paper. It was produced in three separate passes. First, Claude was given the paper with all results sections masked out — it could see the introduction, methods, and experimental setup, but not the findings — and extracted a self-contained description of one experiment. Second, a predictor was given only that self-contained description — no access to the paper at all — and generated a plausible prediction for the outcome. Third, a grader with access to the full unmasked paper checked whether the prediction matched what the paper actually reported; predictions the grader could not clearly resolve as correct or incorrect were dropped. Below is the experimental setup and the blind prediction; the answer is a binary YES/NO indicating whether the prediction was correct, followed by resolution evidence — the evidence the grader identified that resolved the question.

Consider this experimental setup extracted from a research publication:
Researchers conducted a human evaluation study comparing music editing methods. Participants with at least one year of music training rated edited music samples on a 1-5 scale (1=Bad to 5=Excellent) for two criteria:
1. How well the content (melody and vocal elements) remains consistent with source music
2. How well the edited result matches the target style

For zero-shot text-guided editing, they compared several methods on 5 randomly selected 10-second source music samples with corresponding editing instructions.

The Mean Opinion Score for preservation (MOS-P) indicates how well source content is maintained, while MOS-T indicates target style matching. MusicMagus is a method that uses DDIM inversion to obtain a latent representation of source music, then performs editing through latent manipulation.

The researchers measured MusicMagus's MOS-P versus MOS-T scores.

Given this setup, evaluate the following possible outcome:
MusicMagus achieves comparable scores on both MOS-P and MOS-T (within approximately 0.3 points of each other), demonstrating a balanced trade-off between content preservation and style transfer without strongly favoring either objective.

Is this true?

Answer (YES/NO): NO